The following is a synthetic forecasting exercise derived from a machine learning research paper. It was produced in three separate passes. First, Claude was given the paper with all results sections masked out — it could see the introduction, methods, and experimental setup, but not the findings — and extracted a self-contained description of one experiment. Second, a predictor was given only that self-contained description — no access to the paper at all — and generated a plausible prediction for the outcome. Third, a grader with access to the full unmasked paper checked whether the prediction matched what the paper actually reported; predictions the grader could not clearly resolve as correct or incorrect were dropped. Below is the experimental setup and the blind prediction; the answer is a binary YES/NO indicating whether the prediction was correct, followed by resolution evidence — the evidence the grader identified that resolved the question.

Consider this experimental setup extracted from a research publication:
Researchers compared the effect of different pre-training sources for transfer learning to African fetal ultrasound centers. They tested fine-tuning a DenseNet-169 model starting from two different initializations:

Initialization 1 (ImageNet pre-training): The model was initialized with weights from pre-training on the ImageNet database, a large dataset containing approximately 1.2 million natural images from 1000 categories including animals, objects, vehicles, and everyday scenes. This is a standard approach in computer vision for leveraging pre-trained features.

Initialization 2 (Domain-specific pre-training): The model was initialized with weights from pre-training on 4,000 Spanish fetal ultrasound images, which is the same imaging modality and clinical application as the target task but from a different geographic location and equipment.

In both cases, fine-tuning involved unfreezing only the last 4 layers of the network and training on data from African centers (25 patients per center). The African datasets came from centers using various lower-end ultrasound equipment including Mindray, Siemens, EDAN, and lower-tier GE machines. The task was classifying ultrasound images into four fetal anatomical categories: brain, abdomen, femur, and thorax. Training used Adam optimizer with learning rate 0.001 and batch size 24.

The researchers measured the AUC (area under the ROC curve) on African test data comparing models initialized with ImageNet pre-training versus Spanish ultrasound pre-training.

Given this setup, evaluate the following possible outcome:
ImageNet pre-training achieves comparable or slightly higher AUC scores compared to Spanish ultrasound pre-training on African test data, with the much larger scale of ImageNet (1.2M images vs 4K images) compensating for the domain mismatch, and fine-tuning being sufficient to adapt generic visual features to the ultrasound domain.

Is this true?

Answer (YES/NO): NO